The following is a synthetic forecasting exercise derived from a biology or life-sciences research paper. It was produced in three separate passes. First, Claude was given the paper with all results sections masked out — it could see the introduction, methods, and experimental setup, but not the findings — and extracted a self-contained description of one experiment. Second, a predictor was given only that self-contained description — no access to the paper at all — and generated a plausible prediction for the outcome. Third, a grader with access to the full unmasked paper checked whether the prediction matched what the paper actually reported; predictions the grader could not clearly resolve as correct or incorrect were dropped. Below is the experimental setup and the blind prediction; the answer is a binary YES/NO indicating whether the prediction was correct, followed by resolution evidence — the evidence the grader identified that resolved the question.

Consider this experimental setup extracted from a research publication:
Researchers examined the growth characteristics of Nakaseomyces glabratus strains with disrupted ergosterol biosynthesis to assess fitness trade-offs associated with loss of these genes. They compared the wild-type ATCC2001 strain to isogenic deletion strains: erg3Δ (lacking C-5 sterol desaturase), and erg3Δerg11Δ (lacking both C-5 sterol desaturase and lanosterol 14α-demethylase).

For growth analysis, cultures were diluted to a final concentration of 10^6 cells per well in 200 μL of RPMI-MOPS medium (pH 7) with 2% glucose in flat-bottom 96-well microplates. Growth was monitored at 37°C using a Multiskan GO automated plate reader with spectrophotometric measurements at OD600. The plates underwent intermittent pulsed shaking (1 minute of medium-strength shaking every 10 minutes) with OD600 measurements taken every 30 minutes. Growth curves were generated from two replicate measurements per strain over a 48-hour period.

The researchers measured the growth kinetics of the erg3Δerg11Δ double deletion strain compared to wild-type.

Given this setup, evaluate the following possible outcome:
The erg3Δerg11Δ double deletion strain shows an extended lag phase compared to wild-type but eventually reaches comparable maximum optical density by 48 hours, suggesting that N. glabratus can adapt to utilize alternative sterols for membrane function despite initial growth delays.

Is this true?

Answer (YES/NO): NO